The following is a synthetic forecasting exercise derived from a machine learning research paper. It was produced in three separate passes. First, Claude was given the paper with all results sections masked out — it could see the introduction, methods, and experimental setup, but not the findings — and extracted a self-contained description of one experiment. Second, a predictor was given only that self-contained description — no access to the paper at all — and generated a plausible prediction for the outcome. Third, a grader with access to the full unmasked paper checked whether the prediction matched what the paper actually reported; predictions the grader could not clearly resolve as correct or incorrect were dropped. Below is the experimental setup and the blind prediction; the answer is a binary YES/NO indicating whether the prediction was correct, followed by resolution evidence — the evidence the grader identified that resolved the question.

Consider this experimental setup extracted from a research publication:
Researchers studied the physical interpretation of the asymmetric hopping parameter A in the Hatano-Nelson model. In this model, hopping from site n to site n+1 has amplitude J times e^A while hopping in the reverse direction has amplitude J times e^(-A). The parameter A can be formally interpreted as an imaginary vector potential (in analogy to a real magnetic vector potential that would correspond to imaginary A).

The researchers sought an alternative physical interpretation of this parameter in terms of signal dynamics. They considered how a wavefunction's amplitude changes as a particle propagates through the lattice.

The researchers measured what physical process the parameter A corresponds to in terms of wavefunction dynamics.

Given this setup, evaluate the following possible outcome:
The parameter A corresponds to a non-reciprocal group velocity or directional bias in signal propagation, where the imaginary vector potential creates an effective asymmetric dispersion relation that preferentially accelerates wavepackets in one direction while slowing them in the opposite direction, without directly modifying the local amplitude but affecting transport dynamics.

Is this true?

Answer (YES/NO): NO